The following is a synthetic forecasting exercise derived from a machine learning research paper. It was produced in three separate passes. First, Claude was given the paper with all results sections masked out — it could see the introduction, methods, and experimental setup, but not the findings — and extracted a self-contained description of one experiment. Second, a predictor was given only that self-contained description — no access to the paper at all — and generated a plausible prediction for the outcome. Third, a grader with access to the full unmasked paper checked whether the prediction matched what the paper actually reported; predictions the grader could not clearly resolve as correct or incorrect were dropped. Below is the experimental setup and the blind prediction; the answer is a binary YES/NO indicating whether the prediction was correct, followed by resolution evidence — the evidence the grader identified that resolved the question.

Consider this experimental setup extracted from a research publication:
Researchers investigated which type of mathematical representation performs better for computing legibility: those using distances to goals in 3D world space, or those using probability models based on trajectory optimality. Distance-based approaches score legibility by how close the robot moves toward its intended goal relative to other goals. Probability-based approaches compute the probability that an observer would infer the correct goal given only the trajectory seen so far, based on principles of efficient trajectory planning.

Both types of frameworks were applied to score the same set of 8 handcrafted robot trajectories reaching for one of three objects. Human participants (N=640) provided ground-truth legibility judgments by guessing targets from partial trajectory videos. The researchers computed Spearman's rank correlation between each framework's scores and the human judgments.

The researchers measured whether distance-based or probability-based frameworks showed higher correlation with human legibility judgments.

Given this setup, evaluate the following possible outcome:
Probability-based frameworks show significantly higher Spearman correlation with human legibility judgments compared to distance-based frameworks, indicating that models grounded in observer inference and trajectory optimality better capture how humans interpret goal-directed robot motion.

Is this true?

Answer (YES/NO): NO